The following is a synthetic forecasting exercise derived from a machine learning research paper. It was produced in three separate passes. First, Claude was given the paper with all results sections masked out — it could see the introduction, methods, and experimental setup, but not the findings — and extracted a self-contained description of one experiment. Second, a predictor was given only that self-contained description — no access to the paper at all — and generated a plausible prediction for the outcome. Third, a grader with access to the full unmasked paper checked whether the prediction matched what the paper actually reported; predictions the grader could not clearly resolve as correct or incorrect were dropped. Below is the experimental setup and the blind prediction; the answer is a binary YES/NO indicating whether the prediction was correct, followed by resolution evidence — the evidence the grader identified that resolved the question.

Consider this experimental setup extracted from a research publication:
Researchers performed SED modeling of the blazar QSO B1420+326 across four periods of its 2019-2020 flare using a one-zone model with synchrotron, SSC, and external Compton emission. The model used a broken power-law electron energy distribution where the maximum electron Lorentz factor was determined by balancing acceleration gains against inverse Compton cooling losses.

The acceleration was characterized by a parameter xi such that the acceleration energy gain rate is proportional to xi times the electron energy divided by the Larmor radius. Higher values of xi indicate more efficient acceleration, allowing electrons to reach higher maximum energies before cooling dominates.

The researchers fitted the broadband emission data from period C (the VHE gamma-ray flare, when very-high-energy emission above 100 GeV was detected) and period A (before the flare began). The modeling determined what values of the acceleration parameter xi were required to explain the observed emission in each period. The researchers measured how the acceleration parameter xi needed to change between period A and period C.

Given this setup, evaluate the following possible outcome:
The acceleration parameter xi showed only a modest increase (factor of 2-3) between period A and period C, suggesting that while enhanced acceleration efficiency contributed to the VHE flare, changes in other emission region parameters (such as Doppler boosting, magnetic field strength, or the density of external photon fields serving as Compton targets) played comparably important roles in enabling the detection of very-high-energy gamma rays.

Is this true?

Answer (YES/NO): NO